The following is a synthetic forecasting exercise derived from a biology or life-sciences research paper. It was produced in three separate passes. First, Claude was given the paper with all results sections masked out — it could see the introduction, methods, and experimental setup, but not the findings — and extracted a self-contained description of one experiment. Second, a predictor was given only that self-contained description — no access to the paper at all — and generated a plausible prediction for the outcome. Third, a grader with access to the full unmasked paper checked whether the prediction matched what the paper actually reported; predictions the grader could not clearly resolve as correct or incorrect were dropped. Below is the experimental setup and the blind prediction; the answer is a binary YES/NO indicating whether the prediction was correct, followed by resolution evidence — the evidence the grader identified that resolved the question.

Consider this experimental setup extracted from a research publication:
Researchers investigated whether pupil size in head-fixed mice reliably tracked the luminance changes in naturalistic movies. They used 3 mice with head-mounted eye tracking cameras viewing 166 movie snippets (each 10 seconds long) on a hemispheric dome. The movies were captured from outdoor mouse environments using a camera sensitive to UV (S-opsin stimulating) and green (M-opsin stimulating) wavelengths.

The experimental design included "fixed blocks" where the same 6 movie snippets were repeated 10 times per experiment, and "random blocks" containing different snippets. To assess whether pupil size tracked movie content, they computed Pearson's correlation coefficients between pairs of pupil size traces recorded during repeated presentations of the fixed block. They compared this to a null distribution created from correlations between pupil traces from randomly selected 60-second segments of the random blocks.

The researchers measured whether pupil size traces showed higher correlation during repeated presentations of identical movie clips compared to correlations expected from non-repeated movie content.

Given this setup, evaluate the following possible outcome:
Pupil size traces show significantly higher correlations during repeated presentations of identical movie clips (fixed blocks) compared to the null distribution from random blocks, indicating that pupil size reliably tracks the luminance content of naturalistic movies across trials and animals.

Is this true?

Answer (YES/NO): YES